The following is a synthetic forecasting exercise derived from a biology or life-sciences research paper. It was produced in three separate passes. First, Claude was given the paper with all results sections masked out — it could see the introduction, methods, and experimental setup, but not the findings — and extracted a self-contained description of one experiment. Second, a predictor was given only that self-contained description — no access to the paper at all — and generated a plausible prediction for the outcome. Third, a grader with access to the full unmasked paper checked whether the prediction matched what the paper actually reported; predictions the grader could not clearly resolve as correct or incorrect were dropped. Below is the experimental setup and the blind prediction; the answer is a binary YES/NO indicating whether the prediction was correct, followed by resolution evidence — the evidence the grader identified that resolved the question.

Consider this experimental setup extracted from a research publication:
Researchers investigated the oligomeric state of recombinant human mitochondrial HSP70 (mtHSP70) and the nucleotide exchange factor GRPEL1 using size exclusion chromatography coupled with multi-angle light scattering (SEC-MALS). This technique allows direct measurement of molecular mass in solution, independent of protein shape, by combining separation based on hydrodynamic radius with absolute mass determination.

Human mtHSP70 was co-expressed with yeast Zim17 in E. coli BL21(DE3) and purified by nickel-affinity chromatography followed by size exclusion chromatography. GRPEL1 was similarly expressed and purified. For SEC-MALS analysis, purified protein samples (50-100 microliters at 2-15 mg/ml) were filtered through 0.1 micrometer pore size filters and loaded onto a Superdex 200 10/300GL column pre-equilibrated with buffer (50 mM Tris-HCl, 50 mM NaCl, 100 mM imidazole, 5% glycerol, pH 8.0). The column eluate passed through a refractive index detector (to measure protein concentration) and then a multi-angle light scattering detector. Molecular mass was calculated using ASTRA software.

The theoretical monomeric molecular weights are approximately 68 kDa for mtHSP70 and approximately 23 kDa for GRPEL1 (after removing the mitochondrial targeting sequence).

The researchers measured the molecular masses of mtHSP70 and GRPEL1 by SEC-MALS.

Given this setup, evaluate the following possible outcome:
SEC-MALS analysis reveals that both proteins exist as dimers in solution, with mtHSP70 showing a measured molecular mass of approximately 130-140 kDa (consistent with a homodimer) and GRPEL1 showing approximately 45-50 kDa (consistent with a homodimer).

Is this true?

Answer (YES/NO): NO